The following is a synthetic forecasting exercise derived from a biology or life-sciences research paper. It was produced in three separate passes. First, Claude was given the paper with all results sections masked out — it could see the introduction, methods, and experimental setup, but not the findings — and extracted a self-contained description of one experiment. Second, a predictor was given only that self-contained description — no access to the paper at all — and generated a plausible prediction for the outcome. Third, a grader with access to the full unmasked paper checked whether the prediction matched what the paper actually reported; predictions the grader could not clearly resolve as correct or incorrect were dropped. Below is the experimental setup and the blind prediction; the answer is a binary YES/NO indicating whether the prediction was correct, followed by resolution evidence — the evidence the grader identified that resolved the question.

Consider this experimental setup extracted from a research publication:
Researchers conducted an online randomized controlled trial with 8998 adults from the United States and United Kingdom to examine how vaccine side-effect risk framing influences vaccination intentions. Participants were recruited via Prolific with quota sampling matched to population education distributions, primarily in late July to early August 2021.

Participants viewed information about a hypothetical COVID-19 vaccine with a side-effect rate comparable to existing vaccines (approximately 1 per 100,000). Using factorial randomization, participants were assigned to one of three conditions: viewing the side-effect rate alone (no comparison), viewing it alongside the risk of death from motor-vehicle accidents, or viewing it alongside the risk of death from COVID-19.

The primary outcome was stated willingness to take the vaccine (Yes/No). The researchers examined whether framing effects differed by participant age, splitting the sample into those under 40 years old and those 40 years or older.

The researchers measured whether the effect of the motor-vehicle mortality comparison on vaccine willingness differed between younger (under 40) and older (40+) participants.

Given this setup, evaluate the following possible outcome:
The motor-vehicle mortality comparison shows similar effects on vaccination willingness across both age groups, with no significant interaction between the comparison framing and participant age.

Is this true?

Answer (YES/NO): YES